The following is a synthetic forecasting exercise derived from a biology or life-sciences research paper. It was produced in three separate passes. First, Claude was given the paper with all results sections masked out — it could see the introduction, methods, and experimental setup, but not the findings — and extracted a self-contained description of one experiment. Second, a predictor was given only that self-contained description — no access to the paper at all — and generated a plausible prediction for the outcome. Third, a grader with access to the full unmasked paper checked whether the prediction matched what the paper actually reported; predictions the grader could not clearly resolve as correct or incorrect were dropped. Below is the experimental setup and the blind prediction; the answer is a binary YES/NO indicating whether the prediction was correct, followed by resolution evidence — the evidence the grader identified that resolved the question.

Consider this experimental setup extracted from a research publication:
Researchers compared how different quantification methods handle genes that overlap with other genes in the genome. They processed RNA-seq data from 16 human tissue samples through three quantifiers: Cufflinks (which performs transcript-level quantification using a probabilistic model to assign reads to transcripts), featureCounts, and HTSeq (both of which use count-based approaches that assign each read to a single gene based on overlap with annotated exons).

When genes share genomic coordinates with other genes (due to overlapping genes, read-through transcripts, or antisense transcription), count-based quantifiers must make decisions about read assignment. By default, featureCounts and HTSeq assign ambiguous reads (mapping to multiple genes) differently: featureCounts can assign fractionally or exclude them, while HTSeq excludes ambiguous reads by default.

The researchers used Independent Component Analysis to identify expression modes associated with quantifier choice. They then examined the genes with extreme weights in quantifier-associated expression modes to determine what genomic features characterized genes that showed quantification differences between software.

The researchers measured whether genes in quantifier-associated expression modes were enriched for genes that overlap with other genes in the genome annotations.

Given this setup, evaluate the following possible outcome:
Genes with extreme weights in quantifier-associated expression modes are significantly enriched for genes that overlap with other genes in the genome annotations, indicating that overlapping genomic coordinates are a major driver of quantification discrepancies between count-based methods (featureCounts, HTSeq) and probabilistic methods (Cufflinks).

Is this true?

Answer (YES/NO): YES